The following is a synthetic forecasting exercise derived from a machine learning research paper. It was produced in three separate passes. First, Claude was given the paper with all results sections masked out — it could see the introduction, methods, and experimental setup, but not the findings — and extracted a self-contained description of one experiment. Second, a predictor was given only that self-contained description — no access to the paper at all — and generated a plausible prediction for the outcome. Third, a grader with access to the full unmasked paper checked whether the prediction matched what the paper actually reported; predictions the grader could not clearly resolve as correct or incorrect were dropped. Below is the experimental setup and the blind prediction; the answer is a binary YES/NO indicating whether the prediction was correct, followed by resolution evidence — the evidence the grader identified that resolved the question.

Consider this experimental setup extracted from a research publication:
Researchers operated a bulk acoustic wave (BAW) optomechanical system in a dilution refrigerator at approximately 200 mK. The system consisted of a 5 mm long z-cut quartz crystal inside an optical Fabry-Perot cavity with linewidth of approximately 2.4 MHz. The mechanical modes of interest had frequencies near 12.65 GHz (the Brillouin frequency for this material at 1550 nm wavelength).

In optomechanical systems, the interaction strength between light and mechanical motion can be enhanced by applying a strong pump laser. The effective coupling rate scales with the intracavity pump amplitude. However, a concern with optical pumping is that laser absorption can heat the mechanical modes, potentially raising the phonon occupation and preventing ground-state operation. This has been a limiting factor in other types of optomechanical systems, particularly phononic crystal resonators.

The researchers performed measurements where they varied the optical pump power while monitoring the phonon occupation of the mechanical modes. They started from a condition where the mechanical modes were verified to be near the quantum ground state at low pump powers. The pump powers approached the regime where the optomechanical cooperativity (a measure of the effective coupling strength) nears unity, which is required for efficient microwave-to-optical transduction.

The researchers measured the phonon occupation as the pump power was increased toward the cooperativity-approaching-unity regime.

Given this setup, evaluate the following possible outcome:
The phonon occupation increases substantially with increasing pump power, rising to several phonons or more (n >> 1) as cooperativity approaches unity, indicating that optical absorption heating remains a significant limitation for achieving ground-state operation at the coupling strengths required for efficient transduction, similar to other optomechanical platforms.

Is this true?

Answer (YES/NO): NO